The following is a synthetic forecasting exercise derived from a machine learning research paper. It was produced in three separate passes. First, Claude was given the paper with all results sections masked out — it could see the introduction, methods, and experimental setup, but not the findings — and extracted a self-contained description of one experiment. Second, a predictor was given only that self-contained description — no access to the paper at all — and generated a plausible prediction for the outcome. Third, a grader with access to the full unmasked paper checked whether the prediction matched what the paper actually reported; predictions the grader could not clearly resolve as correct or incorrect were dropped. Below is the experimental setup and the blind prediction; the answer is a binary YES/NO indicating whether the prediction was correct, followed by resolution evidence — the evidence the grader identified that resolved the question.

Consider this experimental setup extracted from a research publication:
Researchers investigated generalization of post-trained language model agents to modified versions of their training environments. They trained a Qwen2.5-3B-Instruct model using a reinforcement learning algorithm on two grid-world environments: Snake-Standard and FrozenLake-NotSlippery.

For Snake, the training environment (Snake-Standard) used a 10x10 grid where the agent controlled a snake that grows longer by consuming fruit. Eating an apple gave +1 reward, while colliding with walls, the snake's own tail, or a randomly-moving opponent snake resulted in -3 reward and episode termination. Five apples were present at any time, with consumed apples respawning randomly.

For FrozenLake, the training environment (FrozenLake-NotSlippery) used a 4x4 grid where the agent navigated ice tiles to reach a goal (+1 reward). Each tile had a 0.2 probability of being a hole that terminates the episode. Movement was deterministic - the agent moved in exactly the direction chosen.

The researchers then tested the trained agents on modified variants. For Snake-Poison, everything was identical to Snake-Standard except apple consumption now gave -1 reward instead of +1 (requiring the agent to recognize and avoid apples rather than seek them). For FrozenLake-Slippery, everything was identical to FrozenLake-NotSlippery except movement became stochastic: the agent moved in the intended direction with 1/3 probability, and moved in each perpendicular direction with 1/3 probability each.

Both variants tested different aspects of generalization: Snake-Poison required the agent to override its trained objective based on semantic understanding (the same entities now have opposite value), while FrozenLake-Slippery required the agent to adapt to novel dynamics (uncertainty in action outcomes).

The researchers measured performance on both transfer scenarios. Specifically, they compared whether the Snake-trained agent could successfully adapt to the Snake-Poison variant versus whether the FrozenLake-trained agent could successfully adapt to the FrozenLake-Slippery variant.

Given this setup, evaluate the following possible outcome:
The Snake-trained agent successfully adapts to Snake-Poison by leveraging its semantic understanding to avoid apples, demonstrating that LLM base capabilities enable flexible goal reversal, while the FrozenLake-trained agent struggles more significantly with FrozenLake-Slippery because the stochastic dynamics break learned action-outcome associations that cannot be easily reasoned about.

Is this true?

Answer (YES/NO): NO